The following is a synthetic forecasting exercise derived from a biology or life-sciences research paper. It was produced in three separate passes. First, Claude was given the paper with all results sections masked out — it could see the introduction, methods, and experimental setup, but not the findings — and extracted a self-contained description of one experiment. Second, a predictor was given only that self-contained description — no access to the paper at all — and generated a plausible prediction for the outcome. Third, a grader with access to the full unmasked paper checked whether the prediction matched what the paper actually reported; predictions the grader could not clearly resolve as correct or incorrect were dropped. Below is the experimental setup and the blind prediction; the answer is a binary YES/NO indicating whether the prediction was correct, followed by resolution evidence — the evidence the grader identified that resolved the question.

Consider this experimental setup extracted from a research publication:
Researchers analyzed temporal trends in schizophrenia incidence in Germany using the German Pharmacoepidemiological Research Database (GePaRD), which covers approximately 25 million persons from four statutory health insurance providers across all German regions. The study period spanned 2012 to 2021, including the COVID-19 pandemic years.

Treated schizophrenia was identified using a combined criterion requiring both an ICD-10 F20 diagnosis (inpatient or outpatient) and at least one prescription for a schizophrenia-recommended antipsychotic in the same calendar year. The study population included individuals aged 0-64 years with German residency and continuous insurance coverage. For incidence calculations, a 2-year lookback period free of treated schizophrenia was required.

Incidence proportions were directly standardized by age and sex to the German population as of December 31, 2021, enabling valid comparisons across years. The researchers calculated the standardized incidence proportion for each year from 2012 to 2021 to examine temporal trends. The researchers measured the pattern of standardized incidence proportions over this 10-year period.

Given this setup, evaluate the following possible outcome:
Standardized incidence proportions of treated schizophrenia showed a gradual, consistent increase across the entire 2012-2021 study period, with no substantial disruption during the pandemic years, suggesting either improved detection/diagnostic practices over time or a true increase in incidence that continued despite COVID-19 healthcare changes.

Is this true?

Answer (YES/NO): NO